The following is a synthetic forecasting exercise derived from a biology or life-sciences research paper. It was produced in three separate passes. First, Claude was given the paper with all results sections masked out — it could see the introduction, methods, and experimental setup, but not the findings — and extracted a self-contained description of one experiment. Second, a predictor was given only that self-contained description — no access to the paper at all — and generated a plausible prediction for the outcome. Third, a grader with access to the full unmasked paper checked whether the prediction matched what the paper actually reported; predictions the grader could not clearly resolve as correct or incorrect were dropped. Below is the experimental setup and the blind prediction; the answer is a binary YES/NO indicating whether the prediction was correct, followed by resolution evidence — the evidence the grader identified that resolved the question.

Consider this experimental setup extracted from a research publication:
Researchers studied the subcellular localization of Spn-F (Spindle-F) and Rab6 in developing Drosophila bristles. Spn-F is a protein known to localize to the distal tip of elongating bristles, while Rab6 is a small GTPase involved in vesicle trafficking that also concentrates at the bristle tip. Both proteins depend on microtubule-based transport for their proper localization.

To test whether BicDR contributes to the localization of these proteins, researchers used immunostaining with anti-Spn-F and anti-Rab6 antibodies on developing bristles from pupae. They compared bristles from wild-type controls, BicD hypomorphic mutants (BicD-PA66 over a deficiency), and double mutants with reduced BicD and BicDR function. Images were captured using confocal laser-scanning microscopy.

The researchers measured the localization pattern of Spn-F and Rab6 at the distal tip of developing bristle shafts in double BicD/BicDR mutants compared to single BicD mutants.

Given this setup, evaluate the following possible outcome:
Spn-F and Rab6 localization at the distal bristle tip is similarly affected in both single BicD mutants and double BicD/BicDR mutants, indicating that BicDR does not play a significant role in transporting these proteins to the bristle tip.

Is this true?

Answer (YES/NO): NO